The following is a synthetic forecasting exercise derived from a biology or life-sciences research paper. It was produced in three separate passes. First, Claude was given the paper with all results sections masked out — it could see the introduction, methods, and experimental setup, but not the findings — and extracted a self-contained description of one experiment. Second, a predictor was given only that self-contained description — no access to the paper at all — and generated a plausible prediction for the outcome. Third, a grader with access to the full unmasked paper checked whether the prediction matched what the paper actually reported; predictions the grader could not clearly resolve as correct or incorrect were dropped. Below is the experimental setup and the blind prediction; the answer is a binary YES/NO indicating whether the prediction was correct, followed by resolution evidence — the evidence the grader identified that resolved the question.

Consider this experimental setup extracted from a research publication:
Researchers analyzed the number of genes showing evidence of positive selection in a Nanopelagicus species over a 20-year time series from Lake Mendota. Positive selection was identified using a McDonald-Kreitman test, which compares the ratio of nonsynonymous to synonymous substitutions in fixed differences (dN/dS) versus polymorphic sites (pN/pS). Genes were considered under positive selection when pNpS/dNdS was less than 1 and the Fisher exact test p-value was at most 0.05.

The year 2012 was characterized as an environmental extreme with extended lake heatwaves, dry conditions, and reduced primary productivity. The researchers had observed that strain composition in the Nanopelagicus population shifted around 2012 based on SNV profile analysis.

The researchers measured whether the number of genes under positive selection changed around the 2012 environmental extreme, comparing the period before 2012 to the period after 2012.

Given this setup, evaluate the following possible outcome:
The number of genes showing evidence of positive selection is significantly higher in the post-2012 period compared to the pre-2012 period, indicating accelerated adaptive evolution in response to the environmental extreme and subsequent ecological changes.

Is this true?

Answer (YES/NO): YES